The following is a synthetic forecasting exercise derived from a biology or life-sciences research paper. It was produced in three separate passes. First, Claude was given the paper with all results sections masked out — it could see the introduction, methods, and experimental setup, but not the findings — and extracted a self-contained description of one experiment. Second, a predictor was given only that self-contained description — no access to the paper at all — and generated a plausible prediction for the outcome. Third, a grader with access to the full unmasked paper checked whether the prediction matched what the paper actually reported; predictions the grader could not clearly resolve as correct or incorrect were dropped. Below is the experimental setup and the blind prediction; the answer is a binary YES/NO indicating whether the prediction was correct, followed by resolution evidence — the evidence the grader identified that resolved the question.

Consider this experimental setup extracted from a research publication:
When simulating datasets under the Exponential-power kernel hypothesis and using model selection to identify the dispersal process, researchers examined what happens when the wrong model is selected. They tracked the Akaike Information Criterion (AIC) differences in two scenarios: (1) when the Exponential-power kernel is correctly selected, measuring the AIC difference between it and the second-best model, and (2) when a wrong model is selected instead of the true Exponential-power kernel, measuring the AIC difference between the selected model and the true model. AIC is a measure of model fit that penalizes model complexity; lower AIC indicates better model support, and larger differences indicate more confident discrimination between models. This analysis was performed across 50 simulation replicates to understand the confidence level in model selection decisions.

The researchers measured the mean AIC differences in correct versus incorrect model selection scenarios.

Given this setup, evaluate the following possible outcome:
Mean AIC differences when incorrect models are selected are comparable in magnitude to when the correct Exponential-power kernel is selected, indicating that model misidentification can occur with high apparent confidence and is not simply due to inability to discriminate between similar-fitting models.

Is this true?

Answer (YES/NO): NO